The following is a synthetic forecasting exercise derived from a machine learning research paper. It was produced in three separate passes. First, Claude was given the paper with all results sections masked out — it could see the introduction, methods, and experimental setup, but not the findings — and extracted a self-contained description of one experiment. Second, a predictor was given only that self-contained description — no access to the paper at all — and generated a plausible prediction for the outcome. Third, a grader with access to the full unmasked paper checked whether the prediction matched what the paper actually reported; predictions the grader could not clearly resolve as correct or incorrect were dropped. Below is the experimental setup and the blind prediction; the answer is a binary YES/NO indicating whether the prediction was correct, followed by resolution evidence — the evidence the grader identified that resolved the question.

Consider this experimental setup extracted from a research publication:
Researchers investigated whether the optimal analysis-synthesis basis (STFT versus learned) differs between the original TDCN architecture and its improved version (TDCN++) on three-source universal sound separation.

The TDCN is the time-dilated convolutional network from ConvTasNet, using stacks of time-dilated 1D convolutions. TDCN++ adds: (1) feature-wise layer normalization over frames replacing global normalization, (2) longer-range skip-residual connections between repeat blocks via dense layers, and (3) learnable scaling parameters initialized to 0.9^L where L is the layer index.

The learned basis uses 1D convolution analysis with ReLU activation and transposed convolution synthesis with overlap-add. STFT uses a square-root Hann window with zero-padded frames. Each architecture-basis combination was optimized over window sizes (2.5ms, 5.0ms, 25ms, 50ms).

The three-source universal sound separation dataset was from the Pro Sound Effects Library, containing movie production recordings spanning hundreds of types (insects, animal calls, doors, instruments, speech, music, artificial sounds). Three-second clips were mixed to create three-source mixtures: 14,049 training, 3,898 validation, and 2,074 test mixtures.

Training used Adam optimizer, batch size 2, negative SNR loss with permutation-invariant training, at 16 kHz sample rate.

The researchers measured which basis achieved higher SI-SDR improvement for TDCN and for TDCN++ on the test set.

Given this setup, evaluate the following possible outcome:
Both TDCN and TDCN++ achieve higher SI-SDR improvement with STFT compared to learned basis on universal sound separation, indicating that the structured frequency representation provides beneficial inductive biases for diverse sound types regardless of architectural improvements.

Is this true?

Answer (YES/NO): YES